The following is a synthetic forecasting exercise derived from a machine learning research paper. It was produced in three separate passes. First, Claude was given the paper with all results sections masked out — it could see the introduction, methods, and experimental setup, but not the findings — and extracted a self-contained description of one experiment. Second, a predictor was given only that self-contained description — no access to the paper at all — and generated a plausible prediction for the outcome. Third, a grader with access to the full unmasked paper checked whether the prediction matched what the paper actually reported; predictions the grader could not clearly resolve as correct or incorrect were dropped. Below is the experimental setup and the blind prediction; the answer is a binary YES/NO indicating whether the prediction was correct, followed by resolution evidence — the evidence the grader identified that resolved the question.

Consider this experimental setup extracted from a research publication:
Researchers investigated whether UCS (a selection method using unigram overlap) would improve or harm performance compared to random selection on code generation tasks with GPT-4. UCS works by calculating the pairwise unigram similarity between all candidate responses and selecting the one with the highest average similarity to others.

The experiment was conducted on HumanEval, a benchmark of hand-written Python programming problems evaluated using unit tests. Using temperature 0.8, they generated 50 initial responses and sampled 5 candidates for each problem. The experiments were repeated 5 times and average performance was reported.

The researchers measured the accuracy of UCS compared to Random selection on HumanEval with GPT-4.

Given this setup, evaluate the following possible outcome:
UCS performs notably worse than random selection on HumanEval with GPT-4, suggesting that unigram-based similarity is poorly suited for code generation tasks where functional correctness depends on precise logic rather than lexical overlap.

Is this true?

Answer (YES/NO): NO